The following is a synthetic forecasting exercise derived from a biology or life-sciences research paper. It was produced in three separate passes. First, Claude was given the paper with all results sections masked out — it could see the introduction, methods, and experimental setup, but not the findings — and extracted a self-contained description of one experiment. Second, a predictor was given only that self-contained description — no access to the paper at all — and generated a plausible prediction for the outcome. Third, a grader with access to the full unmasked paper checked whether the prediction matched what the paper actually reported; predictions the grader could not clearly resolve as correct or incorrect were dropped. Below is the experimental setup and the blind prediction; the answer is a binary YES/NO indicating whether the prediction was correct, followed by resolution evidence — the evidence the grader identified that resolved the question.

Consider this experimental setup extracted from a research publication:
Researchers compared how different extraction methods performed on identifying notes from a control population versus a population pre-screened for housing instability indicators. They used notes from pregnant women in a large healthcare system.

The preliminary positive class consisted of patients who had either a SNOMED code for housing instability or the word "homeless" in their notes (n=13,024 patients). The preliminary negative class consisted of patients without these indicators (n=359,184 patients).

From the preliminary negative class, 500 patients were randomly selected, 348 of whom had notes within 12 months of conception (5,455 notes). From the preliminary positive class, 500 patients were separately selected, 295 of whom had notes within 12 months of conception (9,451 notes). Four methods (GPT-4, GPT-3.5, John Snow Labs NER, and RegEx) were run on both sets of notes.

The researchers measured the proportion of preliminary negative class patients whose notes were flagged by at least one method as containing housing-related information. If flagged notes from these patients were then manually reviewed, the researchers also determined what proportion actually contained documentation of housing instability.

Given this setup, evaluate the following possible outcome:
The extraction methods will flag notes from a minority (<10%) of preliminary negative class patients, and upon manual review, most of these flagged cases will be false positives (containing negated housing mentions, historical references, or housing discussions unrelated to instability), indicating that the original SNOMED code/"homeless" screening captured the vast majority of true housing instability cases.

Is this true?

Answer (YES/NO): NO